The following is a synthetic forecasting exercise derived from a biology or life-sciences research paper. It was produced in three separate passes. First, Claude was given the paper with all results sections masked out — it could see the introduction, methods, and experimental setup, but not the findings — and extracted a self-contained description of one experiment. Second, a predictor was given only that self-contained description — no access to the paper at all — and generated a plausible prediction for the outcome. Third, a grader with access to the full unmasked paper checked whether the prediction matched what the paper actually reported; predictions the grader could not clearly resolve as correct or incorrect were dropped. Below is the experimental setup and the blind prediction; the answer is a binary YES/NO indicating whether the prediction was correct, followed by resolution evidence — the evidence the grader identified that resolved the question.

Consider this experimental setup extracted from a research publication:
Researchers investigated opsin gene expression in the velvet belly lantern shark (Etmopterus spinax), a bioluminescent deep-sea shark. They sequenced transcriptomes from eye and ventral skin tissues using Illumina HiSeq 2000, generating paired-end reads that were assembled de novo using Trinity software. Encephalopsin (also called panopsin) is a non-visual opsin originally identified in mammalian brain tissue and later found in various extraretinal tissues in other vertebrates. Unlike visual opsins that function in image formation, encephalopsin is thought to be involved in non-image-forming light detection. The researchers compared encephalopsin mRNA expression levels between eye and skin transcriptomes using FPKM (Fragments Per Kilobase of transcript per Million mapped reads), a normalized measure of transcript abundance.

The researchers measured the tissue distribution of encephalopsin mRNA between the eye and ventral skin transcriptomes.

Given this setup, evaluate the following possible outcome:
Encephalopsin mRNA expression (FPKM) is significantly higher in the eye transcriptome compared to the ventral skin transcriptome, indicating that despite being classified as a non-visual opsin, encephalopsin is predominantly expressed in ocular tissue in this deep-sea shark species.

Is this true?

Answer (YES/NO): NO